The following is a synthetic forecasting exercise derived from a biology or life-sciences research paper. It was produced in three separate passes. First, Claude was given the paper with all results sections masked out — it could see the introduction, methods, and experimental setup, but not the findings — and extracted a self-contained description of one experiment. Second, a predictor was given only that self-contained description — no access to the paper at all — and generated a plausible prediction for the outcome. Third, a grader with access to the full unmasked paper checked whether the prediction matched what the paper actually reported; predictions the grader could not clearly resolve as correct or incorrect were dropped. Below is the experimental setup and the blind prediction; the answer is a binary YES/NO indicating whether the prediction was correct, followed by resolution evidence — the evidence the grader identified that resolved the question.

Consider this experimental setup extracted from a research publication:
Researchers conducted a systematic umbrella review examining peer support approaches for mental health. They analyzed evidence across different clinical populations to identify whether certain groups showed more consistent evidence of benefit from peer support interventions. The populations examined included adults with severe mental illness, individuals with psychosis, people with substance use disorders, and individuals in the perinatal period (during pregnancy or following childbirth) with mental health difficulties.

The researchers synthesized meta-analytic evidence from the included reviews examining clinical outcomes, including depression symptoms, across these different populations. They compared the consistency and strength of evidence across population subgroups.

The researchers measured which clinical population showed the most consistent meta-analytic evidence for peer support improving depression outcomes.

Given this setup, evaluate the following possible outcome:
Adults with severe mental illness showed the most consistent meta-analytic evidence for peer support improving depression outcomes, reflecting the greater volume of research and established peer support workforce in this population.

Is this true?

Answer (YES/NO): NO